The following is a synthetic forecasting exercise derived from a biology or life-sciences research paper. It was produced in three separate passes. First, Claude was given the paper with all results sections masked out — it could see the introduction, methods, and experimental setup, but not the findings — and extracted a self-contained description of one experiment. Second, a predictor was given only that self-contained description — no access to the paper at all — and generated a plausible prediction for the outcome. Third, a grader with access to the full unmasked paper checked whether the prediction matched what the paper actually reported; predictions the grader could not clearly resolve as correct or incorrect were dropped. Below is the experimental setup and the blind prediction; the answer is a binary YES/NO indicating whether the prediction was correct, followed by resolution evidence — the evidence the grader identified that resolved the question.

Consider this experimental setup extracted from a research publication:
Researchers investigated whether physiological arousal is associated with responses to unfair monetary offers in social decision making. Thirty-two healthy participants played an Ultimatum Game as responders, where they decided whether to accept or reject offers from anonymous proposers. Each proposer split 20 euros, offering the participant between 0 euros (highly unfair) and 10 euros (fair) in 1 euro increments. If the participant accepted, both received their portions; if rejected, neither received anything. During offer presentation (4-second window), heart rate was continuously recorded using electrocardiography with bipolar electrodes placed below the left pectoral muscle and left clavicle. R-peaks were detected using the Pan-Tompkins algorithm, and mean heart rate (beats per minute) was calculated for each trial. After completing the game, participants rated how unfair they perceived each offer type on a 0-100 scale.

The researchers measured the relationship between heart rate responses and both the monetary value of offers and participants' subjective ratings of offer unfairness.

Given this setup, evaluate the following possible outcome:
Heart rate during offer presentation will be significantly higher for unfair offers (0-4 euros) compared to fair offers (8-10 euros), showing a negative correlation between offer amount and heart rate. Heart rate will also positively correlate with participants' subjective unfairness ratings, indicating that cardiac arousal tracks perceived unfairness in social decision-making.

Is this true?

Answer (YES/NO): NO